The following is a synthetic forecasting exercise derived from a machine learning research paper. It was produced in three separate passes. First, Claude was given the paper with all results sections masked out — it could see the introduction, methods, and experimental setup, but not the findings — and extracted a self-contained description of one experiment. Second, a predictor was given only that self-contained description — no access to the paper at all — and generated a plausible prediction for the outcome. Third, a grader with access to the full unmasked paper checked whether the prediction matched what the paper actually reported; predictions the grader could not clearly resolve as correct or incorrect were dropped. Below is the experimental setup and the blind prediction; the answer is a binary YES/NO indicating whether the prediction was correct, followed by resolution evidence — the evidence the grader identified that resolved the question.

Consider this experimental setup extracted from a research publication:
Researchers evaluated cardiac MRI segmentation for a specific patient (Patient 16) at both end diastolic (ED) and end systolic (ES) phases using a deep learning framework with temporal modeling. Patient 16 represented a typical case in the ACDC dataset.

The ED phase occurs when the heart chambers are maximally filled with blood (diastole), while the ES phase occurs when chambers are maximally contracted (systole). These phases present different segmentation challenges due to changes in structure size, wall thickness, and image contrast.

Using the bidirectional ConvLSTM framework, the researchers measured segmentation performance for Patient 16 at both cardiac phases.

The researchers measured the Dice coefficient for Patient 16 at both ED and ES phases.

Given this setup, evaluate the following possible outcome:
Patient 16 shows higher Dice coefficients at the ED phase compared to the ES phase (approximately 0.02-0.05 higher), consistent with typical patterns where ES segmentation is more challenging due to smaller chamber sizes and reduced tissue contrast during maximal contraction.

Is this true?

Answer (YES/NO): YES